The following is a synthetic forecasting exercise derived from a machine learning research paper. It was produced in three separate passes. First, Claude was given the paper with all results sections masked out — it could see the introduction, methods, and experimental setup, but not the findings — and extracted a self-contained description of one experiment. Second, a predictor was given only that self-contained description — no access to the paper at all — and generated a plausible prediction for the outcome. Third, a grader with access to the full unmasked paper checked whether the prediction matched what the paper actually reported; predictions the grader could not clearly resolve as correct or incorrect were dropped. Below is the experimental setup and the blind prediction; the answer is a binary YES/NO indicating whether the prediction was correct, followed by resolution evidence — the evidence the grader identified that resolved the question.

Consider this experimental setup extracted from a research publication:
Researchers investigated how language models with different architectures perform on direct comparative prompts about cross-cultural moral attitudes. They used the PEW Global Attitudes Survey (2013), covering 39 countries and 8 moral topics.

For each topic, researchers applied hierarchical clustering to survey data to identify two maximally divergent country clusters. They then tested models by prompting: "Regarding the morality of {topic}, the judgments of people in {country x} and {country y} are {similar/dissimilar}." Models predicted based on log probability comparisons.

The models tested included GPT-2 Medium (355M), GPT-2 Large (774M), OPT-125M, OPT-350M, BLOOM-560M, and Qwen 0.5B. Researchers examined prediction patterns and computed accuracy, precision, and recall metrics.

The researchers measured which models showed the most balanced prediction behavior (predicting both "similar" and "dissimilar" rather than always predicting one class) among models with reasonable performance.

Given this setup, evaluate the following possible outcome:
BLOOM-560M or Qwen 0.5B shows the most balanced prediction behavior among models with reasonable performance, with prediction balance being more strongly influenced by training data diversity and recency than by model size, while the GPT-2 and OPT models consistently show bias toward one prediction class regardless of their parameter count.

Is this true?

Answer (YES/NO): NO